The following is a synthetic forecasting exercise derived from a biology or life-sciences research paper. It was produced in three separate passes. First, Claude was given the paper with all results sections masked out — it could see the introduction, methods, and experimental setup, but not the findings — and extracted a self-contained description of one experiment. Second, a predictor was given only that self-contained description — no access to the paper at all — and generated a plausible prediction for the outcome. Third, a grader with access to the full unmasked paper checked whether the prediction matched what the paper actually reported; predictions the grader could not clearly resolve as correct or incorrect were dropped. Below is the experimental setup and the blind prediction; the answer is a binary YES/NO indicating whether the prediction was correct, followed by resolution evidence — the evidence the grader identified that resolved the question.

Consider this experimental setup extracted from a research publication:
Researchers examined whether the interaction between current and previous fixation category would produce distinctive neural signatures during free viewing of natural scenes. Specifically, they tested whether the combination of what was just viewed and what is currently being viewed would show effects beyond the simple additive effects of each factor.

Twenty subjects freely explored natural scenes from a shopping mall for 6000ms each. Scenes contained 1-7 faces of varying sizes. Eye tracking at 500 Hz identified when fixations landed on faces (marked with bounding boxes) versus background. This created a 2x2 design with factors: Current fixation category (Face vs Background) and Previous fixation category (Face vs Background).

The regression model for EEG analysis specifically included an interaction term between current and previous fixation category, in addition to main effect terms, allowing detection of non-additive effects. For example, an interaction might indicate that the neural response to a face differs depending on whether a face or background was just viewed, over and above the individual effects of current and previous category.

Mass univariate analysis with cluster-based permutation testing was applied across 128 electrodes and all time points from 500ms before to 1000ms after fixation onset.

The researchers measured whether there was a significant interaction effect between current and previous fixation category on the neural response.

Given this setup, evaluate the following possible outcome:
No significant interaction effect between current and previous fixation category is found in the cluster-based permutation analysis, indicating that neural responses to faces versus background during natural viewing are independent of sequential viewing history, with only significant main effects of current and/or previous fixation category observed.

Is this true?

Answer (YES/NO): NO